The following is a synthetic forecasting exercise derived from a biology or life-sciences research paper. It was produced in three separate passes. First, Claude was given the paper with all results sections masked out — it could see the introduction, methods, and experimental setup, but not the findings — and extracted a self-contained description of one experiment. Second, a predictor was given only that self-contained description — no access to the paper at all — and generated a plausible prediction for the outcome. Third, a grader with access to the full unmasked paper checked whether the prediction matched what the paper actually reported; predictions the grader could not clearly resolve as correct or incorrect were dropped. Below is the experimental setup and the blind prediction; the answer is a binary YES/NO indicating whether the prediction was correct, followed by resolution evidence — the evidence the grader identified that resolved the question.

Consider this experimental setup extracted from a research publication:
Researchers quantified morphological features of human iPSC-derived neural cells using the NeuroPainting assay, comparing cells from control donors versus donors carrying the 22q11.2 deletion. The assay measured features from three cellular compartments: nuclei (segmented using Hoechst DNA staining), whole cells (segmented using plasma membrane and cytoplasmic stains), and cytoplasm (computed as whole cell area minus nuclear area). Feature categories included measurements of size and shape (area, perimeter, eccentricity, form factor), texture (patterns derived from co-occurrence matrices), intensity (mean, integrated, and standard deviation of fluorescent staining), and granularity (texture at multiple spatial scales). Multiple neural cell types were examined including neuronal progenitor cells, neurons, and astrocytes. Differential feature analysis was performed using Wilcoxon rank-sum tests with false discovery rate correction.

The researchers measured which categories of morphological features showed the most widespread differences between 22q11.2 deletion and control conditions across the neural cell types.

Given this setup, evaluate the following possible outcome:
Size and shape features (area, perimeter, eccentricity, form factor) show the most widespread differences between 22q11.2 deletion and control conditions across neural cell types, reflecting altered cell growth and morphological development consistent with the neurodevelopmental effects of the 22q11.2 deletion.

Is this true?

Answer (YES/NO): YES